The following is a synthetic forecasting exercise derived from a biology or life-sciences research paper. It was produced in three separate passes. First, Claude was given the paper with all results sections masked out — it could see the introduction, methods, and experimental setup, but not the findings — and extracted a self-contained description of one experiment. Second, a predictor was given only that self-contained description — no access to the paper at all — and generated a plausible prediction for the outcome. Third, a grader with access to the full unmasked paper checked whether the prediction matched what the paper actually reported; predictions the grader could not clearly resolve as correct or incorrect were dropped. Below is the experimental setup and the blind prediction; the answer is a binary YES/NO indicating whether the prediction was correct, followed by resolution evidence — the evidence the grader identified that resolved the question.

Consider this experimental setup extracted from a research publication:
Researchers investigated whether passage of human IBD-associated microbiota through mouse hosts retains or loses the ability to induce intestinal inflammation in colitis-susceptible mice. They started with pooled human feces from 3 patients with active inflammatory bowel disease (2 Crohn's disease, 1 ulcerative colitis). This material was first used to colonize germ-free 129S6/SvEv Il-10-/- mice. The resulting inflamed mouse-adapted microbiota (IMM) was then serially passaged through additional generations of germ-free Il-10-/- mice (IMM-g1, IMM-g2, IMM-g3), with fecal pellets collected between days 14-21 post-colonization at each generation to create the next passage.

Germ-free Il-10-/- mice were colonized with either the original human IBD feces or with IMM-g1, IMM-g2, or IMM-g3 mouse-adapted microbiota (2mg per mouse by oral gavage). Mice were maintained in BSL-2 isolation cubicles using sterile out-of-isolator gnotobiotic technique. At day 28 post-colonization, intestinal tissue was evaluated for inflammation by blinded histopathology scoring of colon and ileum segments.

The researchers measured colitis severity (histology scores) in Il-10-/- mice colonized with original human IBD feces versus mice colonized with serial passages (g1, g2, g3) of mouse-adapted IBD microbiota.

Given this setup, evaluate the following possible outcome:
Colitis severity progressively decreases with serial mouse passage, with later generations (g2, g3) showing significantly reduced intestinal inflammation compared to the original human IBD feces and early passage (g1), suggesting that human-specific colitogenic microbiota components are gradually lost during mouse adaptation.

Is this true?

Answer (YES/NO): NO